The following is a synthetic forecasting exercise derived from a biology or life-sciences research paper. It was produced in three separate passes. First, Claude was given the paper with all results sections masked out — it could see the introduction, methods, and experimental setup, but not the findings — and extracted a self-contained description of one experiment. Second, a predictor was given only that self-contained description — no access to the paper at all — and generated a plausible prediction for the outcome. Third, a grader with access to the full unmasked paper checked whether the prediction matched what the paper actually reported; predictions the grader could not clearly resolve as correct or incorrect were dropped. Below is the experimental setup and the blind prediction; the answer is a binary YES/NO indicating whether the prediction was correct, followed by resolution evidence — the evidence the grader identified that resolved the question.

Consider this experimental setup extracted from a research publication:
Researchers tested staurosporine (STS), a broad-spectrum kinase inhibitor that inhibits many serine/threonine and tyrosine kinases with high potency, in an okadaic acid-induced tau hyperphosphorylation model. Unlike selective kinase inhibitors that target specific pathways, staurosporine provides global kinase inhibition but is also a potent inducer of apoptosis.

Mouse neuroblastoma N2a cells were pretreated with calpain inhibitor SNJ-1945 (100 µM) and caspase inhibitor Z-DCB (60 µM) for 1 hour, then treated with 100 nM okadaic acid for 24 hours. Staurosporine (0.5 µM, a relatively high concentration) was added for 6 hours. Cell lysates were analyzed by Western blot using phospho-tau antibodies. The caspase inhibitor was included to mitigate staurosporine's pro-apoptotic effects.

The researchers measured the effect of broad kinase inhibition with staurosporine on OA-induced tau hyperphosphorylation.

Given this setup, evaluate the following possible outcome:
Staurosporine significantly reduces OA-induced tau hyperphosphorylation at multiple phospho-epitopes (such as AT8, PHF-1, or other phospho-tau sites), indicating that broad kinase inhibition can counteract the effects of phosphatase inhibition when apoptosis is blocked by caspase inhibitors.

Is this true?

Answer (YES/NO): YES